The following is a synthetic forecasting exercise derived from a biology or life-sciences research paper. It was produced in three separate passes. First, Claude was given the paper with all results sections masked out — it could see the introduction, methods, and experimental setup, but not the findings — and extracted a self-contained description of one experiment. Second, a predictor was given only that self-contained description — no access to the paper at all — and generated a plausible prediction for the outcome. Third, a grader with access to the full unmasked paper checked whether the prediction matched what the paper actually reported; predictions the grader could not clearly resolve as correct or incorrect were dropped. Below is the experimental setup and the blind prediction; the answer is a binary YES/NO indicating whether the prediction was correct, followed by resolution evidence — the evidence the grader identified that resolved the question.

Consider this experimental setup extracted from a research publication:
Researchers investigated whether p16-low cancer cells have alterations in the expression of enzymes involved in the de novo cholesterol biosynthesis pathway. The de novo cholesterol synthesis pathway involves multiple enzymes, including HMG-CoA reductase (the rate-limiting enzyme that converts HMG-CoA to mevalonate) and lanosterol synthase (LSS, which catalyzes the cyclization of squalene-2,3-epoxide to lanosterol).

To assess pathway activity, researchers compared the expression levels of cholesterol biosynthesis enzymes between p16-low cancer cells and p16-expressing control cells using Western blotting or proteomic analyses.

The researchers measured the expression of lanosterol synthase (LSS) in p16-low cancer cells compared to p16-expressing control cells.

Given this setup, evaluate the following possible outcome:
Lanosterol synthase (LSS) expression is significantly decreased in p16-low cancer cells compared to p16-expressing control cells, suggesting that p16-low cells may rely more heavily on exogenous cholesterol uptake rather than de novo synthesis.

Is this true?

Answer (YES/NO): NO